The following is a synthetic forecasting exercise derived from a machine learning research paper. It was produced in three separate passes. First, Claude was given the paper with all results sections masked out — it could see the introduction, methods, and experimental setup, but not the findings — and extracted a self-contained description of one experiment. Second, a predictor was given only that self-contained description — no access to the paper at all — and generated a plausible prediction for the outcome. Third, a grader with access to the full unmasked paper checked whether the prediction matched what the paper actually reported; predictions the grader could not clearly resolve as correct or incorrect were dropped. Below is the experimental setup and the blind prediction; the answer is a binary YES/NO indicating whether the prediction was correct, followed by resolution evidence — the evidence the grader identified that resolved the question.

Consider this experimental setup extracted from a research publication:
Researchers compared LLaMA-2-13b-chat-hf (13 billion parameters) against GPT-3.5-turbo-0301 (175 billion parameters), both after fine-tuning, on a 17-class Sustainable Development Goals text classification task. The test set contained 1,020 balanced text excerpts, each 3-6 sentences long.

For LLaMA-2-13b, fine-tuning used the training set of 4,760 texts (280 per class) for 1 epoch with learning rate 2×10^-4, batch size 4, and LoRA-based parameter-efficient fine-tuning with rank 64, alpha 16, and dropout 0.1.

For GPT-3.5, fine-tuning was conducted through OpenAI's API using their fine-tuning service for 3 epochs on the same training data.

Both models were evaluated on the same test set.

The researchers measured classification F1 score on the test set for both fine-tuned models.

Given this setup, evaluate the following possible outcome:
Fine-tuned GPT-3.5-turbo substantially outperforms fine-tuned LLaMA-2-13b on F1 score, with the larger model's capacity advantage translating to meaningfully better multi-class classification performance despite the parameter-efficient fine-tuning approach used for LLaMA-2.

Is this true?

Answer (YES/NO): NO